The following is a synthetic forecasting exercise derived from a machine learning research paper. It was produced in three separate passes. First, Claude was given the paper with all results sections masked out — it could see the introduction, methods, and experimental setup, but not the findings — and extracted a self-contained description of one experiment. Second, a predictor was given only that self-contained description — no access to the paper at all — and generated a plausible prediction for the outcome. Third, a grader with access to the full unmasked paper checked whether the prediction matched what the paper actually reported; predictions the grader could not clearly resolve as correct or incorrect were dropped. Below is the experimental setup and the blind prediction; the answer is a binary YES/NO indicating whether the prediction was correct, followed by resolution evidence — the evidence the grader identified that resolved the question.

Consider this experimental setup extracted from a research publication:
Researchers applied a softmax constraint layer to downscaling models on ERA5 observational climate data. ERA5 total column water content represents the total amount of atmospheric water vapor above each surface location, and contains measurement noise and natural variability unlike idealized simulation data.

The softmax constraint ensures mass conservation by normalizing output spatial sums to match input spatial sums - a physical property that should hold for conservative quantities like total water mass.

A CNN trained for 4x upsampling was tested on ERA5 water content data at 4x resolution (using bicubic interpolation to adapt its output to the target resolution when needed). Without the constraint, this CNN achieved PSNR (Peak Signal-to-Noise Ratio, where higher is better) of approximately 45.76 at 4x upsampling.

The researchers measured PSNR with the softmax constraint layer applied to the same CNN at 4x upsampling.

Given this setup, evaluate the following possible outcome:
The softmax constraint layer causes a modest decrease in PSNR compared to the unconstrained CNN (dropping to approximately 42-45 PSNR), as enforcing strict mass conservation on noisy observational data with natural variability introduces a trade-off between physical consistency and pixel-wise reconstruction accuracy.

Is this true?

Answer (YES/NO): NO